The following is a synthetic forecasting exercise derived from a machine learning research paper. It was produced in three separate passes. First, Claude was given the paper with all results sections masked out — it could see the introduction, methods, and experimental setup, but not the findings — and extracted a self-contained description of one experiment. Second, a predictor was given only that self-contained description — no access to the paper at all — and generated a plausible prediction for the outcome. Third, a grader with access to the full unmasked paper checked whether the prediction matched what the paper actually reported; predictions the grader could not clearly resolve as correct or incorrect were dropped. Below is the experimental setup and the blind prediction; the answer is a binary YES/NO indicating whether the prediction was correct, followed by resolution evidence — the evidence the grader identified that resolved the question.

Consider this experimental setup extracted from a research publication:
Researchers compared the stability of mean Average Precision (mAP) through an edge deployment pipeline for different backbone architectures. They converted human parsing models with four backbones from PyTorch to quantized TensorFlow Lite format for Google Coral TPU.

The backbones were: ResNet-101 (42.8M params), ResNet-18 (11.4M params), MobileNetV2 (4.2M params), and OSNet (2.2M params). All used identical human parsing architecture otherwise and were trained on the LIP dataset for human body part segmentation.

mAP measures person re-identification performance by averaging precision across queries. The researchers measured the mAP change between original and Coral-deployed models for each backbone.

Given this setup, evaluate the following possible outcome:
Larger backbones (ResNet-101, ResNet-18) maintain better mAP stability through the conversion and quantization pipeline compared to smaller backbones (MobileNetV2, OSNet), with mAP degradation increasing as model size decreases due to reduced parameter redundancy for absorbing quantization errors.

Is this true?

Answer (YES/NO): NO